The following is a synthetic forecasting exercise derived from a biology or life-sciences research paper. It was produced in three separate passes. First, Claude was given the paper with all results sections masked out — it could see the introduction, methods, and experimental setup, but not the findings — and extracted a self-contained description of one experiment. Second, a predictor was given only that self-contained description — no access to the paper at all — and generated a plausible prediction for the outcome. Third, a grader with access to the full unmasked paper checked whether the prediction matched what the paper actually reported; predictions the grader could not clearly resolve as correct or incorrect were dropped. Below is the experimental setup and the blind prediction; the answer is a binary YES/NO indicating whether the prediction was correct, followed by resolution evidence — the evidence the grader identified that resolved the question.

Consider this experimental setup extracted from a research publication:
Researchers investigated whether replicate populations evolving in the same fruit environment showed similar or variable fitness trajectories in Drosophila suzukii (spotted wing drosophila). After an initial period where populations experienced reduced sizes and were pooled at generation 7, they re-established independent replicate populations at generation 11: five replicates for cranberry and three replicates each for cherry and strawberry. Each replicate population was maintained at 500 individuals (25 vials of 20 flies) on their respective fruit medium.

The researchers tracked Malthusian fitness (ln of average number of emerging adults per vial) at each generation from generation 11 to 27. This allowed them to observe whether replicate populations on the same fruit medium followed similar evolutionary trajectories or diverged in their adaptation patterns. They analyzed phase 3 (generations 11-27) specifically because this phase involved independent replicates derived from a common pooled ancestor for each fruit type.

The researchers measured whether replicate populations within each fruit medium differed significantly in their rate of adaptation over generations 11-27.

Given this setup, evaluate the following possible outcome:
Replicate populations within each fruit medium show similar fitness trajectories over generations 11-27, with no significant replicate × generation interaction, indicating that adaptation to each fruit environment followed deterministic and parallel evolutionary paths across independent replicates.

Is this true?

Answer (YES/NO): YES